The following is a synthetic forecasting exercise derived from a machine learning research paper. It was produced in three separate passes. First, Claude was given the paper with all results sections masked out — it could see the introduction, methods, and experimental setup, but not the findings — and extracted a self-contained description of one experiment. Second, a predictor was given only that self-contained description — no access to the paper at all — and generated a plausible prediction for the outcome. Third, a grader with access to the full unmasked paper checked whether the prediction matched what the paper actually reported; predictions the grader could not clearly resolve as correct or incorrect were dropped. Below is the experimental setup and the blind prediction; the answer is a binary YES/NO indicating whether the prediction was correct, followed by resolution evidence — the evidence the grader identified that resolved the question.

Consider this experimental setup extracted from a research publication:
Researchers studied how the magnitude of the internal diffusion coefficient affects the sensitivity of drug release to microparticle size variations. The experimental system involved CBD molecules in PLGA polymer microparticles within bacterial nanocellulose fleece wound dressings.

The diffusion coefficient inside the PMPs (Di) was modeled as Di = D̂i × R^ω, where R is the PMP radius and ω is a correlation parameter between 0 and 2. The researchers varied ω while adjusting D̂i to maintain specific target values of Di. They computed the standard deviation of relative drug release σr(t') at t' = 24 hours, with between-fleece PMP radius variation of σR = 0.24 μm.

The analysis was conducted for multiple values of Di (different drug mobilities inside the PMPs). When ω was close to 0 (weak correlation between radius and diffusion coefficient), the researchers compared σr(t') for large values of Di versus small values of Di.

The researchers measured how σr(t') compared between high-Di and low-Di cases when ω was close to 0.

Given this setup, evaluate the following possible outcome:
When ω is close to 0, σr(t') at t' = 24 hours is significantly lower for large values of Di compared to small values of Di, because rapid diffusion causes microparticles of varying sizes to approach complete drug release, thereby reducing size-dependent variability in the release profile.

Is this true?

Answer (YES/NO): NO